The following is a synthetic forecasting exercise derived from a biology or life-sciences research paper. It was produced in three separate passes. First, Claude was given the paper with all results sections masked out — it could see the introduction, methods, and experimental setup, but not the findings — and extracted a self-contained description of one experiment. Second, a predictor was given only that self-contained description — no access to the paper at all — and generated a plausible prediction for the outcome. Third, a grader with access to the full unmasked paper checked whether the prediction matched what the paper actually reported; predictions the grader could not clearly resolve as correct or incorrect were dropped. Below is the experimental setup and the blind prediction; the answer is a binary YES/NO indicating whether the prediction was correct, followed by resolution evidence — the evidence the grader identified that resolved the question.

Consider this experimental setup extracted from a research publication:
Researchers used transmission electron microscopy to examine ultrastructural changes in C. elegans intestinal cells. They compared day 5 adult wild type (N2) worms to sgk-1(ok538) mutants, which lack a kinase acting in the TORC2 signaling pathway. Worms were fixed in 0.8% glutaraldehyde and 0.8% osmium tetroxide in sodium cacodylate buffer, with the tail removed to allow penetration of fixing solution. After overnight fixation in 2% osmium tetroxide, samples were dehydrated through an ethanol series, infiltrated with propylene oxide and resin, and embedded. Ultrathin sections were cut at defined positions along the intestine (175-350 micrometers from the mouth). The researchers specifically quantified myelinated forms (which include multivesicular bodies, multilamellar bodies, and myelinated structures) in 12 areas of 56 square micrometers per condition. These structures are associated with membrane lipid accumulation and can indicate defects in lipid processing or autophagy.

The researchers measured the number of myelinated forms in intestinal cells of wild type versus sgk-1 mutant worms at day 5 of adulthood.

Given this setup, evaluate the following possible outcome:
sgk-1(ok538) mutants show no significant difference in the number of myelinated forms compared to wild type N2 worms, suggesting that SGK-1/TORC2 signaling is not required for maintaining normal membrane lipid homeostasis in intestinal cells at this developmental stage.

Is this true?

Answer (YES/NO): NO